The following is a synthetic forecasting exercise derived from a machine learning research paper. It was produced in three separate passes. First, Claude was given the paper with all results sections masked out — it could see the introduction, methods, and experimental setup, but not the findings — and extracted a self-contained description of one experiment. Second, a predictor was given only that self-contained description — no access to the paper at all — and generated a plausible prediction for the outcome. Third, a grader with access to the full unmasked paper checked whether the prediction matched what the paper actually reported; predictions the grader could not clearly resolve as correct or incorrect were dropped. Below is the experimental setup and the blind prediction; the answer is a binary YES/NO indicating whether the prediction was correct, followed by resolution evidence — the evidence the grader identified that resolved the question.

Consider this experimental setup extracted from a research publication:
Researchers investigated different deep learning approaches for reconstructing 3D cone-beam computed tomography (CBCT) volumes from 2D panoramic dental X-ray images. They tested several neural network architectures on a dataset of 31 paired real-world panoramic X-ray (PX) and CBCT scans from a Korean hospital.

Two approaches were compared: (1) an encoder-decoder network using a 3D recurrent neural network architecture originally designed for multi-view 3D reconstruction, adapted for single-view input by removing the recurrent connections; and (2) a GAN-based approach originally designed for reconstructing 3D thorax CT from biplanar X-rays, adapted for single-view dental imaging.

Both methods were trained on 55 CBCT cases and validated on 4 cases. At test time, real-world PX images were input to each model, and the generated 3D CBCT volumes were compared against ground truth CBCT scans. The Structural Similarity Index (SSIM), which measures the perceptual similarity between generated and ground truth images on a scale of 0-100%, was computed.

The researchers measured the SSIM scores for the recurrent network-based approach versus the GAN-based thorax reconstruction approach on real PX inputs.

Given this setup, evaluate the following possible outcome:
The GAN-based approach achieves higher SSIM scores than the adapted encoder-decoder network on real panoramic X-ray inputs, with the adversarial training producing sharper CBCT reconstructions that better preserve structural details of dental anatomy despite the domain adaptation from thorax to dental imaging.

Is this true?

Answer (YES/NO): YES